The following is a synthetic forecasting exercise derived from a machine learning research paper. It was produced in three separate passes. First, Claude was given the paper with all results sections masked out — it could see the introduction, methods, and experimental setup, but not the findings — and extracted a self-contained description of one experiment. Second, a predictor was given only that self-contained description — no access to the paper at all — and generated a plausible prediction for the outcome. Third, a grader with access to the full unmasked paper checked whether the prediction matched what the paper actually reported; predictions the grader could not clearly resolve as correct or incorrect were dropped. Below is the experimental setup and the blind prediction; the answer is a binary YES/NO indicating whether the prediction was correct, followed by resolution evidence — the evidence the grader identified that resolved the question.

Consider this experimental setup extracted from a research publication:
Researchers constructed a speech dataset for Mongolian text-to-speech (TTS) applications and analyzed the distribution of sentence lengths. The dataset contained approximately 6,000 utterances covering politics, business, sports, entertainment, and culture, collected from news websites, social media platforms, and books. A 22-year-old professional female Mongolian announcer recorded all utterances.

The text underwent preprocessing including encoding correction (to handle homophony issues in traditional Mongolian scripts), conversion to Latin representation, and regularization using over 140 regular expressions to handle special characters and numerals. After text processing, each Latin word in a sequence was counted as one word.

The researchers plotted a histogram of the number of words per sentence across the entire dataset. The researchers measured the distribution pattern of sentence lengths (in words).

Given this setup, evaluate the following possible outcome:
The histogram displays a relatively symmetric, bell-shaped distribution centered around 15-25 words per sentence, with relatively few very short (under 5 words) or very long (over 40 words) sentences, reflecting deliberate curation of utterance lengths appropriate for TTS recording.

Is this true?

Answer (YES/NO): NO